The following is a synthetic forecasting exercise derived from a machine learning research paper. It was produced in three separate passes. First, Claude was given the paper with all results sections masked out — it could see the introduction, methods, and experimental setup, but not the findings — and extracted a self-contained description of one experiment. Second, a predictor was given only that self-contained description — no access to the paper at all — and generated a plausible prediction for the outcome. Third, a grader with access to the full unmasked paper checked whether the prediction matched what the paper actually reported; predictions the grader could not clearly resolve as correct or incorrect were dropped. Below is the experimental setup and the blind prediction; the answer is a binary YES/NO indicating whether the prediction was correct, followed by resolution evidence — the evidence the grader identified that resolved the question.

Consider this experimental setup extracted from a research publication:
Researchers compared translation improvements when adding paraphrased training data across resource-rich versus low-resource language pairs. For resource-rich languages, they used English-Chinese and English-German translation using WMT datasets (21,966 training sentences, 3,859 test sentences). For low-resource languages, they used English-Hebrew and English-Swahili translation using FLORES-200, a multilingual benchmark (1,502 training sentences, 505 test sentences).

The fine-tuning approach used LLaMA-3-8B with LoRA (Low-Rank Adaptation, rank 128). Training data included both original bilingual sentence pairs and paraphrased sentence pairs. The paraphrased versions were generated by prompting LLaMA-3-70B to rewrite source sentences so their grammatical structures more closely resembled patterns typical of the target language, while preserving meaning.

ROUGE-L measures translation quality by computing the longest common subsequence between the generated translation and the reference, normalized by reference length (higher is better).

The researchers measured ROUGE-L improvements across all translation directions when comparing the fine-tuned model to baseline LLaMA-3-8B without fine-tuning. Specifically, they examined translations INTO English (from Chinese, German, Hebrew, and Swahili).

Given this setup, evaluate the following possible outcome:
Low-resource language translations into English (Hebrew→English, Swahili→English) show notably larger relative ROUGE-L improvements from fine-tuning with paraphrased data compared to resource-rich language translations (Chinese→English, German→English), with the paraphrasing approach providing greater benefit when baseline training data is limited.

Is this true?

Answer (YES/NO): YES